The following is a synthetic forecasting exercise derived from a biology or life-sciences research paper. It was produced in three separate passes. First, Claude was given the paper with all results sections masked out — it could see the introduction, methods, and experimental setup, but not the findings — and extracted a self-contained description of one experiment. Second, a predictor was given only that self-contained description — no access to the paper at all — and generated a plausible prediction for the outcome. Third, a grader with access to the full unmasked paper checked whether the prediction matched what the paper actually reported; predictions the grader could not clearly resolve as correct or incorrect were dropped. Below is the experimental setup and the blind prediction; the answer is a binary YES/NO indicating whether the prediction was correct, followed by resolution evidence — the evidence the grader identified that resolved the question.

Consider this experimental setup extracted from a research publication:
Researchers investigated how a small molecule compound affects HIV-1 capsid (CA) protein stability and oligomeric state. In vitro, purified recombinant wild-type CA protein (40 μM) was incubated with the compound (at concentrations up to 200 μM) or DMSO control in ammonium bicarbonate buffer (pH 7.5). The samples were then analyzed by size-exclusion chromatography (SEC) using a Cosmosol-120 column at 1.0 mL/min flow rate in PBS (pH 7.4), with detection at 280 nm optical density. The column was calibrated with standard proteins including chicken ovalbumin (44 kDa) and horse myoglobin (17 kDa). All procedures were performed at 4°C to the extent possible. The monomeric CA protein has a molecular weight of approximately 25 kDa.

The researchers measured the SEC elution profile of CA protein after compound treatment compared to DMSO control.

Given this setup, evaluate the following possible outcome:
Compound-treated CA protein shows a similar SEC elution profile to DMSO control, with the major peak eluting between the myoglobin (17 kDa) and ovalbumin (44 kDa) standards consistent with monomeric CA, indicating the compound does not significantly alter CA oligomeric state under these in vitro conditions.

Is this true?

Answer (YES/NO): NO